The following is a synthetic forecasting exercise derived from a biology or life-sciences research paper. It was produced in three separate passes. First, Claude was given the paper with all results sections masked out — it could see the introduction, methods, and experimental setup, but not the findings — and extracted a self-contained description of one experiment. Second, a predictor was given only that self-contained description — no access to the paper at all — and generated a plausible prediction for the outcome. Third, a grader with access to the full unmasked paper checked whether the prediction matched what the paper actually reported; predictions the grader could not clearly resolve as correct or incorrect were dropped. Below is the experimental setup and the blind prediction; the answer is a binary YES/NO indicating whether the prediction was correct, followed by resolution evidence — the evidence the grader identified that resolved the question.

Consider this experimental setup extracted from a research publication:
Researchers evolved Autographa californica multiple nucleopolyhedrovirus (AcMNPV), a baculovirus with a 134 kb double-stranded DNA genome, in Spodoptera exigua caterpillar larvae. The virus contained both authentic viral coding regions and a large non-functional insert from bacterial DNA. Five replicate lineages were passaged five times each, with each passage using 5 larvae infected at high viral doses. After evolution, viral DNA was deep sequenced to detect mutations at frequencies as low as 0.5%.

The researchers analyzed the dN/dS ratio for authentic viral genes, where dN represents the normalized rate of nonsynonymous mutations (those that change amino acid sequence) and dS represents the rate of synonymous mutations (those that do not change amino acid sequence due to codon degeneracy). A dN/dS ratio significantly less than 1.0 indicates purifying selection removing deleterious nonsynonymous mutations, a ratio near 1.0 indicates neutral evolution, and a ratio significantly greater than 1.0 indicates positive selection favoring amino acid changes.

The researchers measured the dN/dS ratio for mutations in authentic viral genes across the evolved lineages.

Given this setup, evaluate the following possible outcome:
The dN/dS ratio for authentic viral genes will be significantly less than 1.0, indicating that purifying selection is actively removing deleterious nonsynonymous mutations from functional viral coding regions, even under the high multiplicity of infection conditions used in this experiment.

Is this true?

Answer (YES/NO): YES